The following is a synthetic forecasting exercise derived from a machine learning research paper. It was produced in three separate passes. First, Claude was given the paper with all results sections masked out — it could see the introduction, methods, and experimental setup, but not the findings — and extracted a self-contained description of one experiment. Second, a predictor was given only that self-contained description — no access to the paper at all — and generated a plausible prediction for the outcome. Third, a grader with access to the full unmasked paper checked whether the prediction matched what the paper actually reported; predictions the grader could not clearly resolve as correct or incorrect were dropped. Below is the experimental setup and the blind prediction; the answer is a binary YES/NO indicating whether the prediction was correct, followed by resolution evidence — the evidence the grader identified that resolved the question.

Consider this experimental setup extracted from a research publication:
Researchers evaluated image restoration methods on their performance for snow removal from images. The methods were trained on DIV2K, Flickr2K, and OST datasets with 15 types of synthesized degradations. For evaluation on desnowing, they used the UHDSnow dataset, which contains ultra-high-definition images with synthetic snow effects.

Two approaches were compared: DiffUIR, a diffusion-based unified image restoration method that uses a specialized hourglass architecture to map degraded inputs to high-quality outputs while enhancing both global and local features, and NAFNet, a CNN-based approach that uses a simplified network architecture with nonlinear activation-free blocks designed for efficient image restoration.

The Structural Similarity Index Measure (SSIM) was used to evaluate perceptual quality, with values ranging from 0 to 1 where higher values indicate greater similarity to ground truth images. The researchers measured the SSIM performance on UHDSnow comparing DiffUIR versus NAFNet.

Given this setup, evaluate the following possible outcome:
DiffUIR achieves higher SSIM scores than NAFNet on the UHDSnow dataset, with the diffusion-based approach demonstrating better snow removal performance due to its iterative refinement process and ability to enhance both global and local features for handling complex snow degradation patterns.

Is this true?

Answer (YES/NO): YES